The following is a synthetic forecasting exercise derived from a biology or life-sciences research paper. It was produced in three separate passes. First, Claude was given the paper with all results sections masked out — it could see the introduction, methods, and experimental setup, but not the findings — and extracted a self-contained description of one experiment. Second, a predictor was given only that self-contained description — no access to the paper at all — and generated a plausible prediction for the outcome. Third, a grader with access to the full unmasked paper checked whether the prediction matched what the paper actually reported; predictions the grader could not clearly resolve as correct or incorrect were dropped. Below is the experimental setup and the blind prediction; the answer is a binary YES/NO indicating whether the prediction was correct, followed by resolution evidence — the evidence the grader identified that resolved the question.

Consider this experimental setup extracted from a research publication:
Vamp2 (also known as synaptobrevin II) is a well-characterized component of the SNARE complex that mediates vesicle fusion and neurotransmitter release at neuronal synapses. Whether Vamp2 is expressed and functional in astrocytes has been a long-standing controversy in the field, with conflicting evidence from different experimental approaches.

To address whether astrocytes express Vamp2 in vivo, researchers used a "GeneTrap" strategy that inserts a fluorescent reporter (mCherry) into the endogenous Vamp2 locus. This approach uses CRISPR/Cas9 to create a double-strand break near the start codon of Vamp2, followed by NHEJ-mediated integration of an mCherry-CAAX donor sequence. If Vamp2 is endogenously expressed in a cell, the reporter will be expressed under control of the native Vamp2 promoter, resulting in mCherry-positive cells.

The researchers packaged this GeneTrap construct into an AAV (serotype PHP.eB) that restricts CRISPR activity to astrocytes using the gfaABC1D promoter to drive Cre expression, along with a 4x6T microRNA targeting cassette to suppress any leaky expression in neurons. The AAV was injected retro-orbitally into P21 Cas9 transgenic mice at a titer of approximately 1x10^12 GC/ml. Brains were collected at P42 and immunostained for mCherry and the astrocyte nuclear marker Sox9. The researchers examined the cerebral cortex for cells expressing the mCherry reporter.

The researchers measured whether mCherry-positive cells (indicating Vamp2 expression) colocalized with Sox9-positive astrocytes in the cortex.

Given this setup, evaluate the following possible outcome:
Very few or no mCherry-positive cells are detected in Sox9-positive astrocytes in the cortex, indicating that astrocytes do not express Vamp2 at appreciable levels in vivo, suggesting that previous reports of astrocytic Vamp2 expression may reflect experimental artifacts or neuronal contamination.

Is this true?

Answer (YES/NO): NO